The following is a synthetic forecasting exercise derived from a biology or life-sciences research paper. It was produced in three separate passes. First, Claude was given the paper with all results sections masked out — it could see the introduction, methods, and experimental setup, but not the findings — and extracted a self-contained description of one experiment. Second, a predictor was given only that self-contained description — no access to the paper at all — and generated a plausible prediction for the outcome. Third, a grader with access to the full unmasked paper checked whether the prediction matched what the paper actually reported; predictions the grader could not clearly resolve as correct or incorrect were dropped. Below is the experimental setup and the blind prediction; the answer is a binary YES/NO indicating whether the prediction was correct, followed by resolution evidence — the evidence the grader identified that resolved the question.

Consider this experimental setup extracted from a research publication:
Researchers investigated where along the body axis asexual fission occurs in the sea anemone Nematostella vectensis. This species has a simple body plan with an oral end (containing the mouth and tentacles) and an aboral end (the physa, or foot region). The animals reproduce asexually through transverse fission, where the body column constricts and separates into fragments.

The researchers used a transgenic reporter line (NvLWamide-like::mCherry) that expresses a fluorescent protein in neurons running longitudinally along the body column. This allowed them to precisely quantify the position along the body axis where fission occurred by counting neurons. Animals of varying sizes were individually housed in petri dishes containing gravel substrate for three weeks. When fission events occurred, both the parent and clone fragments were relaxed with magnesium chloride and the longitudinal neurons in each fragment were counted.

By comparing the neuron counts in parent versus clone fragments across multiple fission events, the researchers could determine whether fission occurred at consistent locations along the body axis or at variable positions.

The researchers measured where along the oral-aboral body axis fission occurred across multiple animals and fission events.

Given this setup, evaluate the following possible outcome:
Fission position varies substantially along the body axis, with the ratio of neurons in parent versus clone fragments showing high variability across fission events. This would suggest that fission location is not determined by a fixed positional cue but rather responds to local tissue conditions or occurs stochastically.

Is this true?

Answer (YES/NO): NO